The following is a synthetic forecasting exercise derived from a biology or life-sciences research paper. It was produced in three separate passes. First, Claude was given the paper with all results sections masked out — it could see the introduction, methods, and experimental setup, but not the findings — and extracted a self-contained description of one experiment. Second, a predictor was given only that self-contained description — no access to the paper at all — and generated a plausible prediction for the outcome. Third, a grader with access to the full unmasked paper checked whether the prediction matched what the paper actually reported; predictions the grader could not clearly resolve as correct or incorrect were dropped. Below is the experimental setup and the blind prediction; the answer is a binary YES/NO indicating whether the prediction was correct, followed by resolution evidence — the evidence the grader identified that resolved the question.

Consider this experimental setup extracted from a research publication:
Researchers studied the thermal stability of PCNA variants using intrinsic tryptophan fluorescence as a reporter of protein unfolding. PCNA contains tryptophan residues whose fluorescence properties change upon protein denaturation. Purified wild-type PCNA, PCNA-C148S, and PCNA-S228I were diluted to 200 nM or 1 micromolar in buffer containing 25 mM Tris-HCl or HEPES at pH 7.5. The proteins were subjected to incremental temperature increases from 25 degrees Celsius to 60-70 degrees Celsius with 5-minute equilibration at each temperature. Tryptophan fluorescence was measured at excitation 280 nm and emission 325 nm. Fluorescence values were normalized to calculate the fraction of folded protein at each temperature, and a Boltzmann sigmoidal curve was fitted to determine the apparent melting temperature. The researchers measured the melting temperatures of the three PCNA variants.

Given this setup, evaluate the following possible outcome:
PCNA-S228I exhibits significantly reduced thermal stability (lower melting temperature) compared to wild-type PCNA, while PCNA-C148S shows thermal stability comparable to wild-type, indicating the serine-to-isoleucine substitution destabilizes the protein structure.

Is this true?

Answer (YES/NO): NO